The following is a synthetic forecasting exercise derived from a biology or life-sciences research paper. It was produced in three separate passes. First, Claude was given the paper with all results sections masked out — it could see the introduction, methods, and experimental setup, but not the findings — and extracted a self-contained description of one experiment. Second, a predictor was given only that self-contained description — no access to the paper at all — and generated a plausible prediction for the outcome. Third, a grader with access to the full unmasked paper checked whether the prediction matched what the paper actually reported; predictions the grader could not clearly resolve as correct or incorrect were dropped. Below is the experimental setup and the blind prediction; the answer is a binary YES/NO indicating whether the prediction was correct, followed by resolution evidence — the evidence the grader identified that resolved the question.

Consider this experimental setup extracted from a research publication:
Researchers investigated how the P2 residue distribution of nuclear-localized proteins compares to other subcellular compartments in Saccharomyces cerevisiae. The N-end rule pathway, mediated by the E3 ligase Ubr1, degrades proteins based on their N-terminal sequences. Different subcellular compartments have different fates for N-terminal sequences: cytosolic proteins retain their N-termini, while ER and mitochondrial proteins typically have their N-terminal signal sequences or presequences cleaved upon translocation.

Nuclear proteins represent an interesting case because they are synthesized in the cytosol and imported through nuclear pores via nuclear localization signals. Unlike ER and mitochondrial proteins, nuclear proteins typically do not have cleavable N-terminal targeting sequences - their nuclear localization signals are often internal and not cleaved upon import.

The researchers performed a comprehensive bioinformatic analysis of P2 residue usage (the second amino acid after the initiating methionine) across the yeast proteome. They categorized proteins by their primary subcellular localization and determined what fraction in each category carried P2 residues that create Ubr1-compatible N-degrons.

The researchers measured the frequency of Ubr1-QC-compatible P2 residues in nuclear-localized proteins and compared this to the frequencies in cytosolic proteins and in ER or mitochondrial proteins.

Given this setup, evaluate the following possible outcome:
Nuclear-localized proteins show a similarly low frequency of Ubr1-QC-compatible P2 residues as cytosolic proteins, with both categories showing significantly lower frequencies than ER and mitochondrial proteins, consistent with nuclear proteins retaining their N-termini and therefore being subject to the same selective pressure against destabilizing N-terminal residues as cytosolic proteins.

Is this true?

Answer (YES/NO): YES